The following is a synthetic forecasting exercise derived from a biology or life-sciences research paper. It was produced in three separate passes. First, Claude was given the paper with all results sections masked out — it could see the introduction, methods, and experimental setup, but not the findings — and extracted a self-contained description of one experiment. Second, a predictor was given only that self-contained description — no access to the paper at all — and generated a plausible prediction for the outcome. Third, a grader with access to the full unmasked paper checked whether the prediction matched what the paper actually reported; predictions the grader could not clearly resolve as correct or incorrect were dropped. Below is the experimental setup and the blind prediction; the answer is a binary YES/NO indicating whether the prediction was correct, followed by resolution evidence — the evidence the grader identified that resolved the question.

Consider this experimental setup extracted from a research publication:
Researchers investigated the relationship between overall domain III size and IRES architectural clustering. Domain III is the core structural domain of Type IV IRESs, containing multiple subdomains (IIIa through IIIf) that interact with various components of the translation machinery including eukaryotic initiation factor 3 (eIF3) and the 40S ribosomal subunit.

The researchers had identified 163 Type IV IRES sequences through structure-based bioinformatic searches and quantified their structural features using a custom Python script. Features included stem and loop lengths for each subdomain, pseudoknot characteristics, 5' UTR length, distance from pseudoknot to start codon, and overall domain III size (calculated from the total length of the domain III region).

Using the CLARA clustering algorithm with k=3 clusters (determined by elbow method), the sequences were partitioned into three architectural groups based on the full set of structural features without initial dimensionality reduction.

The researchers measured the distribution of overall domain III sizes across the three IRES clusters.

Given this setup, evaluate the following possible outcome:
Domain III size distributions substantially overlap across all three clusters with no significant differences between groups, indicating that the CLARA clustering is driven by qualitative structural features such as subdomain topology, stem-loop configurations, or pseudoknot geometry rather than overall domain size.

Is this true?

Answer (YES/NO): NO